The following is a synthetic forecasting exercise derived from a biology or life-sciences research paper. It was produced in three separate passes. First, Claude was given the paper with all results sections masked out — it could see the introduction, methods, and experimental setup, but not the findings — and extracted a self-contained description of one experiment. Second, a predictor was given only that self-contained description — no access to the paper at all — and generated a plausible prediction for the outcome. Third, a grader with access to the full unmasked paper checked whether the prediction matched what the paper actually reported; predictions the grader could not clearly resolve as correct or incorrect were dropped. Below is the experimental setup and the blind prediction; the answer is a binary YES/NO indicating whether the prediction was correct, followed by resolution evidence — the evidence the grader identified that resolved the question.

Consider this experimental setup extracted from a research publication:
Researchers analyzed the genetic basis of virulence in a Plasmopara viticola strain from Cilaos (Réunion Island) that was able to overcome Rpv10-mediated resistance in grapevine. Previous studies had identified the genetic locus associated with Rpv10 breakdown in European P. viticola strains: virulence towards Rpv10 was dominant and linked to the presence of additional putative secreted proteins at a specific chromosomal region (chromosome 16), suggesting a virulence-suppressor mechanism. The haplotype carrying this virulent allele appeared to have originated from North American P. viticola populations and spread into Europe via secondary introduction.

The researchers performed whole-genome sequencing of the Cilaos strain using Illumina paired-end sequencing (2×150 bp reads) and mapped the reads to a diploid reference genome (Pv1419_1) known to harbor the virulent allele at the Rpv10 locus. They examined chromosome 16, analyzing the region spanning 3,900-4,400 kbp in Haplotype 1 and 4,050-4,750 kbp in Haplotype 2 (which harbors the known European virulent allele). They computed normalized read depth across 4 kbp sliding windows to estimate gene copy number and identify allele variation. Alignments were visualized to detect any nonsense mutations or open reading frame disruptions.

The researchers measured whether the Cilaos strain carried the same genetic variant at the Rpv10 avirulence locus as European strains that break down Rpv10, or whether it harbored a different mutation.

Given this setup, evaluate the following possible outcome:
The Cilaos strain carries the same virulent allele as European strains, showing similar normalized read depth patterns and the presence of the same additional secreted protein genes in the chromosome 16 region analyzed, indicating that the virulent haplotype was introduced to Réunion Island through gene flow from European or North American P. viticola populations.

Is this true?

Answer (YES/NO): NO